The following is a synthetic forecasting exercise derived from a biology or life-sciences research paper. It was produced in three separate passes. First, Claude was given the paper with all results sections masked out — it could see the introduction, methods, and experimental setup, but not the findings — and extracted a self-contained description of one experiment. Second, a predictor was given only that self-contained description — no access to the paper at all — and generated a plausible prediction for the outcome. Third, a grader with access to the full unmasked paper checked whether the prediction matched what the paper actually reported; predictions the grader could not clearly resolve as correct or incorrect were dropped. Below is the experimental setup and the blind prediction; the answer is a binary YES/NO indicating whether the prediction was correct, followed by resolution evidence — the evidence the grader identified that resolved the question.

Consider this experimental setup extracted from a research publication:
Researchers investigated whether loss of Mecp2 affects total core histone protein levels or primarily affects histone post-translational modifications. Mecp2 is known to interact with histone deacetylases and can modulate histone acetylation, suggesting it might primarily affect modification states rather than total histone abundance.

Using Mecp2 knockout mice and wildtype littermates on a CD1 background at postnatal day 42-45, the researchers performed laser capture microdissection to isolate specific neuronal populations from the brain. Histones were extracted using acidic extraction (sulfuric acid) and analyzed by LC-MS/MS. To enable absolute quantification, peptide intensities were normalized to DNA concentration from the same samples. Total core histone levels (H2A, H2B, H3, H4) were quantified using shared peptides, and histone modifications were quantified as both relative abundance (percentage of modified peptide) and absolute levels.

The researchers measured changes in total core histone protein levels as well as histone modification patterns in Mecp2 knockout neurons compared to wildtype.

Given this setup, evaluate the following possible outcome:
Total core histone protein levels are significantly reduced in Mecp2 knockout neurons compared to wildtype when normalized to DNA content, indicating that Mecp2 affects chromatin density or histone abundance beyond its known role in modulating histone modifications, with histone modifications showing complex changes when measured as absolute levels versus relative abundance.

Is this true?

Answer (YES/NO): NO